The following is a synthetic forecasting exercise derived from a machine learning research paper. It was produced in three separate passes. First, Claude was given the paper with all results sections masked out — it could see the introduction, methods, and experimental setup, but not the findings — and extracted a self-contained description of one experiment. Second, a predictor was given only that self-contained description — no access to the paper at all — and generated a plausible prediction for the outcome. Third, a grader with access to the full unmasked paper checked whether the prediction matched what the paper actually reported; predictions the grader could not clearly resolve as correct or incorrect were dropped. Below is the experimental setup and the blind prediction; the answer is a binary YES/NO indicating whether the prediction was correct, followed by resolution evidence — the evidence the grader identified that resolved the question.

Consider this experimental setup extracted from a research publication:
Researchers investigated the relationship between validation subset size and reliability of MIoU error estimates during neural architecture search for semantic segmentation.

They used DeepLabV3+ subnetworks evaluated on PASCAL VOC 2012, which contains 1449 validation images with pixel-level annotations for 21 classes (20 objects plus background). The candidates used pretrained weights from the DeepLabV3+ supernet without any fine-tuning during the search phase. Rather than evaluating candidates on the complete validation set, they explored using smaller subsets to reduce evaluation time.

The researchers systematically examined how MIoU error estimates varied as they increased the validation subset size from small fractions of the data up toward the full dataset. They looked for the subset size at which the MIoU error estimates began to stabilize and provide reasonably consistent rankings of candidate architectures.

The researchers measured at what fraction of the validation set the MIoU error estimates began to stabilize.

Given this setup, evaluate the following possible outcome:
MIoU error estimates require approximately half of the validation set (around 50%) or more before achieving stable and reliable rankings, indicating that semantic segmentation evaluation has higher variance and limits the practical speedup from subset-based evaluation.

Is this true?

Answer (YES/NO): NO